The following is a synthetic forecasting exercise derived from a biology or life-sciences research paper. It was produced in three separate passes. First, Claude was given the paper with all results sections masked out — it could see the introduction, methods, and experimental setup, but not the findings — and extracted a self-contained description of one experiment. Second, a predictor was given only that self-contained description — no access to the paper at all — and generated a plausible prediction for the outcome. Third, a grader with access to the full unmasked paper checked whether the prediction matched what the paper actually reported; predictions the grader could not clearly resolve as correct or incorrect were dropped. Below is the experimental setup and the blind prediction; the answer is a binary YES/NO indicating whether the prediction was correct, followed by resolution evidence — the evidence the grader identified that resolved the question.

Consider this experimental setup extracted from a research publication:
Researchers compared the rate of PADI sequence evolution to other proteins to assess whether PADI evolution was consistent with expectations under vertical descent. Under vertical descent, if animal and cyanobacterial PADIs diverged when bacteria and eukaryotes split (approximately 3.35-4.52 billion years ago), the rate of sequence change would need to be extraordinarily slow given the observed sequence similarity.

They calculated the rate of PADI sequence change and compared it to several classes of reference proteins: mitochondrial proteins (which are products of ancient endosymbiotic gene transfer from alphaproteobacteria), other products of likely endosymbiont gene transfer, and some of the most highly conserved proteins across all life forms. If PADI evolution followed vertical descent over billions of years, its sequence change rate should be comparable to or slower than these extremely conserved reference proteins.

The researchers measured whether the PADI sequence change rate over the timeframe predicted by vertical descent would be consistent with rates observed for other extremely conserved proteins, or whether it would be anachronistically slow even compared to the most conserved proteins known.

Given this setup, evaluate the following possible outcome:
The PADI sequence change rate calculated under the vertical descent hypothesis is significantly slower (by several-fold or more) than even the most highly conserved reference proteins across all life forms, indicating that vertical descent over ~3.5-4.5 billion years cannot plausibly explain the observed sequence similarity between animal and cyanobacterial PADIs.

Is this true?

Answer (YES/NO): YES